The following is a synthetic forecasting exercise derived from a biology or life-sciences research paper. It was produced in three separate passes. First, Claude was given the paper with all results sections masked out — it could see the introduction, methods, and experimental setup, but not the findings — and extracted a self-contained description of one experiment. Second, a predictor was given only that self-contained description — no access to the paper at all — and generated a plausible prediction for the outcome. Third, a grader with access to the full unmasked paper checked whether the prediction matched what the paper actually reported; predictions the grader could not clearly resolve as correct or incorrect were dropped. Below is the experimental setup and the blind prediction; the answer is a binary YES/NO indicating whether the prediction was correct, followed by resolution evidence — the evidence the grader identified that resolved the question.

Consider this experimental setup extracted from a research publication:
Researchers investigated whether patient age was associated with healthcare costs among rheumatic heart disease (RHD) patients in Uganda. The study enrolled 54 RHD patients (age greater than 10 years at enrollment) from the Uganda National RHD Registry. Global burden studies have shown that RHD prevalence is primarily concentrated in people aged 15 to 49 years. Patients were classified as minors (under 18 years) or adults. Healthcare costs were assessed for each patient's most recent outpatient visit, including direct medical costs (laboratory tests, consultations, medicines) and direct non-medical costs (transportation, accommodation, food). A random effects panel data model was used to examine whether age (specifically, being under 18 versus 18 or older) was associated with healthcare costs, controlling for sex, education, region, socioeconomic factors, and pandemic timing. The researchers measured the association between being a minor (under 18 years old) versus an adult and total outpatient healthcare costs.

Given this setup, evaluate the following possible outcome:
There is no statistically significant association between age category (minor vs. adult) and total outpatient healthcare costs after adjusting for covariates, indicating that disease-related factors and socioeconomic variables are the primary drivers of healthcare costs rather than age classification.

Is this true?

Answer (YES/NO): YES